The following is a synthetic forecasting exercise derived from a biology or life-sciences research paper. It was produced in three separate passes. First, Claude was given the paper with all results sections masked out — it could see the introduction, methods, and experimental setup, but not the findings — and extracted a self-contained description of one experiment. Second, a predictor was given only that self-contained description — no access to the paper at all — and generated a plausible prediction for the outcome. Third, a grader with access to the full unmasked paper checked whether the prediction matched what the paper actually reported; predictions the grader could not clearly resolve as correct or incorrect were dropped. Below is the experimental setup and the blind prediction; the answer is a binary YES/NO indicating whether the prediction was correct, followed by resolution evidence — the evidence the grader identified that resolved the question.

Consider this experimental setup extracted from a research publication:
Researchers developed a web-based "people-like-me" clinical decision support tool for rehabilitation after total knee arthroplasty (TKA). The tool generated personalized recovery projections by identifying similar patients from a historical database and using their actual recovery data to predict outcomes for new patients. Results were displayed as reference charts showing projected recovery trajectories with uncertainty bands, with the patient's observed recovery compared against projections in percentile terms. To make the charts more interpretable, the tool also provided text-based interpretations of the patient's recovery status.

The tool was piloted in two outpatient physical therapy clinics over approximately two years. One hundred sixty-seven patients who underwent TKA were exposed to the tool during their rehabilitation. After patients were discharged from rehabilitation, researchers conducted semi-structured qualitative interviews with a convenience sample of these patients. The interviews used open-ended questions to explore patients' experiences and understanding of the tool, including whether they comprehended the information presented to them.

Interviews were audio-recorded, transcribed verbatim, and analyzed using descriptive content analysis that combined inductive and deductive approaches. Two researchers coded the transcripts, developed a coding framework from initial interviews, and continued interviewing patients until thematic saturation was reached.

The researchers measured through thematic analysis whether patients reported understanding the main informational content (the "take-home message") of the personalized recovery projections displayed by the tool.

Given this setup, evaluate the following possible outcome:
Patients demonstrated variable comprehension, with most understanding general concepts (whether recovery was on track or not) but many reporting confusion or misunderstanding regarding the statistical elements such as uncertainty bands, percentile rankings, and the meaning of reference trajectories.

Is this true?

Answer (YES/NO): YES